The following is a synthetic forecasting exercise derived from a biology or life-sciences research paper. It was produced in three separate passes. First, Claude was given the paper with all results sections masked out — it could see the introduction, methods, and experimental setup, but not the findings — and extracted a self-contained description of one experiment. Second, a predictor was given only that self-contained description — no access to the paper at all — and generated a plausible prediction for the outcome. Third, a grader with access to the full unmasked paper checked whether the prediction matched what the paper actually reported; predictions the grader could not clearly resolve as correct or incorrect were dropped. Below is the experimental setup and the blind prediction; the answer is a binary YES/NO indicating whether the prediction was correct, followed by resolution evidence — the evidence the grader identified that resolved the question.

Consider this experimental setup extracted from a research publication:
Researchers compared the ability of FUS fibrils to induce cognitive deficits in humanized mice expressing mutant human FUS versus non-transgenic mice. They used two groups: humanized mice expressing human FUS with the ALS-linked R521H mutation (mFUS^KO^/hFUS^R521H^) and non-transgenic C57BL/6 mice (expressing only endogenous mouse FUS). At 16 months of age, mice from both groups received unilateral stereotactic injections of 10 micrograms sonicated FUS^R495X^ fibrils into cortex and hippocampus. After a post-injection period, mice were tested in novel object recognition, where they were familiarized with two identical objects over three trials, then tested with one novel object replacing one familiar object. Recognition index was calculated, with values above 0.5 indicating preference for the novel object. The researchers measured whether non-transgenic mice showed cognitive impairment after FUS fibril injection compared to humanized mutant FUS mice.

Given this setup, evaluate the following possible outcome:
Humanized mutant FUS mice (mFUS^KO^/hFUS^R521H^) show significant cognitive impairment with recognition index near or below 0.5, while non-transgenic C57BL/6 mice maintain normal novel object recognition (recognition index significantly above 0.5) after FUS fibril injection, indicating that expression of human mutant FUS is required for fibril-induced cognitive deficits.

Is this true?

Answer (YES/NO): YES